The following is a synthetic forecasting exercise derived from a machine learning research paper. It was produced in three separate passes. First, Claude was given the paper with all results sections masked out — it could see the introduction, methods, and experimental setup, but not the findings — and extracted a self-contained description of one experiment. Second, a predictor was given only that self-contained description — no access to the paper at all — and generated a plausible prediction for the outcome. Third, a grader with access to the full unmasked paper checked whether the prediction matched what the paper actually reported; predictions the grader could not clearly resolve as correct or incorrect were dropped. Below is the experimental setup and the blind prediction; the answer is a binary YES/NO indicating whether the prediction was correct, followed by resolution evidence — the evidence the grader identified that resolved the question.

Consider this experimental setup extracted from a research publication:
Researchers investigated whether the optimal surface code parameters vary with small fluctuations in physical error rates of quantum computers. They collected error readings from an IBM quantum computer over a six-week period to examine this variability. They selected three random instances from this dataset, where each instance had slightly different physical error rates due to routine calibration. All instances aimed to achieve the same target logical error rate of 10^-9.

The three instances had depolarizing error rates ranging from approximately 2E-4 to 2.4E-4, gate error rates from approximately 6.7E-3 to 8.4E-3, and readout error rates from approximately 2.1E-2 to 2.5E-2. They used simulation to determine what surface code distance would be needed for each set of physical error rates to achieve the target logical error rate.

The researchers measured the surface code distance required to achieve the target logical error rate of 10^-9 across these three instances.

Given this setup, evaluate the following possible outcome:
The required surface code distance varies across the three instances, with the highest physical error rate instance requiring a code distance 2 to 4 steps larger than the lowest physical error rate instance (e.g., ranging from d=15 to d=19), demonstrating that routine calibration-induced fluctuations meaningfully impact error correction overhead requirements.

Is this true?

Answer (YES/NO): NO